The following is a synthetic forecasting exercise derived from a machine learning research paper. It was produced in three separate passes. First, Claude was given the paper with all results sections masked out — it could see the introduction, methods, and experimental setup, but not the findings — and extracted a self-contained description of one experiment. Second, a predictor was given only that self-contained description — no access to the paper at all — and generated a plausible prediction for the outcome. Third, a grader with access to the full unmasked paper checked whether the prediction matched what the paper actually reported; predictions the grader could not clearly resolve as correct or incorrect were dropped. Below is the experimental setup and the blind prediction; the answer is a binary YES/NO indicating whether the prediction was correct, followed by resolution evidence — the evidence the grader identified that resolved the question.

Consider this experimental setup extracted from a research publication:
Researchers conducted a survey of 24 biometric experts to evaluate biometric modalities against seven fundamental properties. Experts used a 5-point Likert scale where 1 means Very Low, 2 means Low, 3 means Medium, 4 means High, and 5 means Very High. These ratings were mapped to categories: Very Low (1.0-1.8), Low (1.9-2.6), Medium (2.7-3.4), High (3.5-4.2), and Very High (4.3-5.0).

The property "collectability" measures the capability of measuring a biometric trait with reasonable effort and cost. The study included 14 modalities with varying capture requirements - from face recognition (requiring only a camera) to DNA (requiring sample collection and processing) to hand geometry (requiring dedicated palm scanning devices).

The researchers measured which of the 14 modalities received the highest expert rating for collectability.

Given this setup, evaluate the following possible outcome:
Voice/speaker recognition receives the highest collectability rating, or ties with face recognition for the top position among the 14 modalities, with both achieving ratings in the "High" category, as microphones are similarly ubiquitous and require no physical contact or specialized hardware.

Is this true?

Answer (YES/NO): NO